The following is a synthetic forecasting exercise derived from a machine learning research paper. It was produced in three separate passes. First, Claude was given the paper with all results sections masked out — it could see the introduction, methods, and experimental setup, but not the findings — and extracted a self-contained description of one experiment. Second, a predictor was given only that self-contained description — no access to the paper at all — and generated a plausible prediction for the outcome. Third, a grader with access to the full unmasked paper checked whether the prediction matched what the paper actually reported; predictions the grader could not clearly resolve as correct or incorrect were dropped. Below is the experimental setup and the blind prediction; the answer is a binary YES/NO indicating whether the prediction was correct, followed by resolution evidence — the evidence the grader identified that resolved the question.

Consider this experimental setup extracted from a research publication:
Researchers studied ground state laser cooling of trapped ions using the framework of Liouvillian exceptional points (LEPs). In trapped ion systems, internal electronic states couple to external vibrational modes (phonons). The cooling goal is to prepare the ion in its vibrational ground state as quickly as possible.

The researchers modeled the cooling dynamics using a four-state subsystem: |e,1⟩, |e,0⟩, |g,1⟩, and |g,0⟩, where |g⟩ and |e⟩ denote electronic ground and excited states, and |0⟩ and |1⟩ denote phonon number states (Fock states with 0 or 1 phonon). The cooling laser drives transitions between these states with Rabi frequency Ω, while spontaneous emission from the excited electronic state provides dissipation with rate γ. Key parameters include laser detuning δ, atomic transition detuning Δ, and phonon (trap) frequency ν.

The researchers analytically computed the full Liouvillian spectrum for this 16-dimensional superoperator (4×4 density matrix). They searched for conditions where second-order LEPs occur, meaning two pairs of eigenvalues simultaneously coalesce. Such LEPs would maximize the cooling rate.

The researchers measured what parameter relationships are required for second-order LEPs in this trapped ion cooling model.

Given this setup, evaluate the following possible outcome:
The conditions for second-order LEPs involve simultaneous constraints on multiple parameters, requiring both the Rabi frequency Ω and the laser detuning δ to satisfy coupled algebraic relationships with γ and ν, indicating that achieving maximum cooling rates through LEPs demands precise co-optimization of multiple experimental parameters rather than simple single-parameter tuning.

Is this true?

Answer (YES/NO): YES